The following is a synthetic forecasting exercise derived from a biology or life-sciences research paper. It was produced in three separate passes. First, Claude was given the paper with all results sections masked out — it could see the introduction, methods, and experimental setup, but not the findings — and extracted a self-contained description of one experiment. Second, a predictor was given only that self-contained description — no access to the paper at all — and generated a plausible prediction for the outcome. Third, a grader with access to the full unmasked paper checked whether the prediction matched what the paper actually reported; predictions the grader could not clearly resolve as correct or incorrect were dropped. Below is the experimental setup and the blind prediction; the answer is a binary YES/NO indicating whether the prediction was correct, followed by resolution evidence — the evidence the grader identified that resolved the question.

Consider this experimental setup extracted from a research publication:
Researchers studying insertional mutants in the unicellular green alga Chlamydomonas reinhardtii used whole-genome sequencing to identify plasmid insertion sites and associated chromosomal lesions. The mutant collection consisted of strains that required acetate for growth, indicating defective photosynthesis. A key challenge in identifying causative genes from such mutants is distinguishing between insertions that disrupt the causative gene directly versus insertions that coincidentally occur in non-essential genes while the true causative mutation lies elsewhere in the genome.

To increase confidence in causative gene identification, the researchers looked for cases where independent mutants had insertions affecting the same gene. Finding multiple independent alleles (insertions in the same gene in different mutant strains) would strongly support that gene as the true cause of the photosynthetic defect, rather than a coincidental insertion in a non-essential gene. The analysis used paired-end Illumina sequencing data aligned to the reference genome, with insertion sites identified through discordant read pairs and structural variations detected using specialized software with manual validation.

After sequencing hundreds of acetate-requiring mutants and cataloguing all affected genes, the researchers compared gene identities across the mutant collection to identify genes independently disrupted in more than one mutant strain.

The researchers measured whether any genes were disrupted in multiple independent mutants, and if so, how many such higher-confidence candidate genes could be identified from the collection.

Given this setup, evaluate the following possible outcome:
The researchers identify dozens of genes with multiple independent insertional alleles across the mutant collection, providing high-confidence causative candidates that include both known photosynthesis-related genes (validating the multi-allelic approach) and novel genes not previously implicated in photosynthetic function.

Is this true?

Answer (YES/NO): YES